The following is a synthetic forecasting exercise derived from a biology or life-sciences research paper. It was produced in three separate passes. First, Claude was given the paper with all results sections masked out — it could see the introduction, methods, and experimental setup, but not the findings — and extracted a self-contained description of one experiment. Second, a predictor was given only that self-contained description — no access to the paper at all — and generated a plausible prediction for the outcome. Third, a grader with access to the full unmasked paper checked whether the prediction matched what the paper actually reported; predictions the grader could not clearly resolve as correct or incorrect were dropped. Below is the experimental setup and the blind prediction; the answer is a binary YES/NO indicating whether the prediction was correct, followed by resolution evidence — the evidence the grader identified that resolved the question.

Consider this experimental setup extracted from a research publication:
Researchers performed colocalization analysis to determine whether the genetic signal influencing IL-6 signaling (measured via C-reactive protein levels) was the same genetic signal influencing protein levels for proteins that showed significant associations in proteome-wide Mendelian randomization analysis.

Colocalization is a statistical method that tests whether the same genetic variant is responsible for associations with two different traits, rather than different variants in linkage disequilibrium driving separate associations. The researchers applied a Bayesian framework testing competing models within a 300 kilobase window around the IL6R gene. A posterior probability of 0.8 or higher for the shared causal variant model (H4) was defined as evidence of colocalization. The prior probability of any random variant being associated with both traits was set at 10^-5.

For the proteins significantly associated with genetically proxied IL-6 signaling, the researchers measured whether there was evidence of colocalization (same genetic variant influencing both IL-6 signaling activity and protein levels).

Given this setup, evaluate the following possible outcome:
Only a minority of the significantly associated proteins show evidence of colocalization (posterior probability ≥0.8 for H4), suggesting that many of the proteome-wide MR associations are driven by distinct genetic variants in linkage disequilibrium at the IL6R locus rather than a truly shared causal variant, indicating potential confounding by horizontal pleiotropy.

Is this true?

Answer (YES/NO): NO